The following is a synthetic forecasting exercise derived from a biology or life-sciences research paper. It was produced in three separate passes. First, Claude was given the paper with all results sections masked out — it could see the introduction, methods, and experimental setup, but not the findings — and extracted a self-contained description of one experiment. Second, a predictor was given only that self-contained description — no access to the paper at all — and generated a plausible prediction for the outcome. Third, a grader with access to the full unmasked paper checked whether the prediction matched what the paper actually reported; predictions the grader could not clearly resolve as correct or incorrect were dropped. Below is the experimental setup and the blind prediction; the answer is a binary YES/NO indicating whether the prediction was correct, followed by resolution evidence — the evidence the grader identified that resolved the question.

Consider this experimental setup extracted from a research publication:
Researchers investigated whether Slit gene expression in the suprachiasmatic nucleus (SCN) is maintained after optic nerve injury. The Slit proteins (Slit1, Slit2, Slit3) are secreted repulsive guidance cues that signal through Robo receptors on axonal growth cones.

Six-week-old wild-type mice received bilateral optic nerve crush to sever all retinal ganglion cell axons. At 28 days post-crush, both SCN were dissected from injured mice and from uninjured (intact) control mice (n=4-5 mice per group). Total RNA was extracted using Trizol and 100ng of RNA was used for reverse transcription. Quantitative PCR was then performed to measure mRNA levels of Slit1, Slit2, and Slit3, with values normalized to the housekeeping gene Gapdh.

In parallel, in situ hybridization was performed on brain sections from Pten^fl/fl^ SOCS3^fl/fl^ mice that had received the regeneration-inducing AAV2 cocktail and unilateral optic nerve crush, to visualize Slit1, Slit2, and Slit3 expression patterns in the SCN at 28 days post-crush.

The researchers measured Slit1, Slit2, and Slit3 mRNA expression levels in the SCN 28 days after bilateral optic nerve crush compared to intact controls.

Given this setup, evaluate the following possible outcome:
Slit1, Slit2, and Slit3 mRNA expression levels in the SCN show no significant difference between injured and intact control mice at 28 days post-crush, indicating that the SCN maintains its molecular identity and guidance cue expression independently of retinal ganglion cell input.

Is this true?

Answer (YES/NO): YES